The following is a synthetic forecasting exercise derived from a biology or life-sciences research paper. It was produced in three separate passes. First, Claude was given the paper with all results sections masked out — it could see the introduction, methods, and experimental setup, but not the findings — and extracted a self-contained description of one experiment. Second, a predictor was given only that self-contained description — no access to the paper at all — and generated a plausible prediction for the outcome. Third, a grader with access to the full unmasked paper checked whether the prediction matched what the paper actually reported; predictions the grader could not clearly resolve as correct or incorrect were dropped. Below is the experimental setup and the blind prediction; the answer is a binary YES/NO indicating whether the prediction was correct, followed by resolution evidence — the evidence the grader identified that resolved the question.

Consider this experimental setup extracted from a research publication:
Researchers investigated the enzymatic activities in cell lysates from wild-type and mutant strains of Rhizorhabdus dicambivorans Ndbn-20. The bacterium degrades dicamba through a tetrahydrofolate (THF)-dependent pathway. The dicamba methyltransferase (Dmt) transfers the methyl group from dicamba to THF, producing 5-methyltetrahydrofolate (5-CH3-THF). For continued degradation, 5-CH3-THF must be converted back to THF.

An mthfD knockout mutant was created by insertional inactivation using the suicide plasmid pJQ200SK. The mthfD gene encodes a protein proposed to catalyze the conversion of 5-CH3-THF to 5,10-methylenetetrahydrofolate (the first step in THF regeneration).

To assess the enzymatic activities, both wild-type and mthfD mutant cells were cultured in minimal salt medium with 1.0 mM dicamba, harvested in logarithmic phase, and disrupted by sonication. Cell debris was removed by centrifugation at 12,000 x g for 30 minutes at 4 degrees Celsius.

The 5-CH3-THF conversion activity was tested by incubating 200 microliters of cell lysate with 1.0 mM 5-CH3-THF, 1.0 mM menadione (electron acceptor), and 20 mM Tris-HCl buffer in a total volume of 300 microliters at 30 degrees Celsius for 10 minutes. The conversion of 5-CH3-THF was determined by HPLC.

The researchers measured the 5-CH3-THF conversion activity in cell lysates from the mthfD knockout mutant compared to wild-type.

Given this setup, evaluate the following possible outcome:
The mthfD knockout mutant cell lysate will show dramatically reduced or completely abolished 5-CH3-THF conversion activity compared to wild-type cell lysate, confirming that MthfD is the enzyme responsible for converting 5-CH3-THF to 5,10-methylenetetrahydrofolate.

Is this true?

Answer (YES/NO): YES